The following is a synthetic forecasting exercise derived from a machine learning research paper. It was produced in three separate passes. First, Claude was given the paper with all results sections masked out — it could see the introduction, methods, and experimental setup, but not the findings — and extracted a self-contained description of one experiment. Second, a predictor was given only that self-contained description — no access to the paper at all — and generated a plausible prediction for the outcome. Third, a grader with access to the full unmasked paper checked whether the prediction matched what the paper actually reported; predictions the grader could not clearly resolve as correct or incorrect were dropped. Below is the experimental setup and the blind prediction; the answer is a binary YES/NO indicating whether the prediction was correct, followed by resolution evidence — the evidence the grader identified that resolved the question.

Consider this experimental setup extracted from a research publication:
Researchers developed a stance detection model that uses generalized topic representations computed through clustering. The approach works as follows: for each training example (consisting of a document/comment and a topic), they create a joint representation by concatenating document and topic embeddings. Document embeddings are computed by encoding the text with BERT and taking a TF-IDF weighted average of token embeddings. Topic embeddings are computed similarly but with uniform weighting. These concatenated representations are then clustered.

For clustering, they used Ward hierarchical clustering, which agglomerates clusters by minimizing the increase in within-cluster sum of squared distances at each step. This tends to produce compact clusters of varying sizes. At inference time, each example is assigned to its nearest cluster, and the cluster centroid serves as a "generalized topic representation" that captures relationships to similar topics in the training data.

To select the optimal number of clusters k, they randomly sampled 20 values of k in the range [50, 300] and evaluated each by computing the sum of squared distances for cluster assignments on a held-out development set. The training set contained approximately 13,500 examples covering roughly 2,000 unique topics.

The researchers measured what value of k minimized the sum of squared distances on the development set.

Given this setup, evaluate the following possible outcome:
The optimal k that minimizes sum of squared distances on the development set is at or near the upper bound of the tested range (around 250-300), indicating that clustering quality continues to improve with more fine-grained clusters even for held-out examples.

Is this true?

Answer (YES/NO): NO